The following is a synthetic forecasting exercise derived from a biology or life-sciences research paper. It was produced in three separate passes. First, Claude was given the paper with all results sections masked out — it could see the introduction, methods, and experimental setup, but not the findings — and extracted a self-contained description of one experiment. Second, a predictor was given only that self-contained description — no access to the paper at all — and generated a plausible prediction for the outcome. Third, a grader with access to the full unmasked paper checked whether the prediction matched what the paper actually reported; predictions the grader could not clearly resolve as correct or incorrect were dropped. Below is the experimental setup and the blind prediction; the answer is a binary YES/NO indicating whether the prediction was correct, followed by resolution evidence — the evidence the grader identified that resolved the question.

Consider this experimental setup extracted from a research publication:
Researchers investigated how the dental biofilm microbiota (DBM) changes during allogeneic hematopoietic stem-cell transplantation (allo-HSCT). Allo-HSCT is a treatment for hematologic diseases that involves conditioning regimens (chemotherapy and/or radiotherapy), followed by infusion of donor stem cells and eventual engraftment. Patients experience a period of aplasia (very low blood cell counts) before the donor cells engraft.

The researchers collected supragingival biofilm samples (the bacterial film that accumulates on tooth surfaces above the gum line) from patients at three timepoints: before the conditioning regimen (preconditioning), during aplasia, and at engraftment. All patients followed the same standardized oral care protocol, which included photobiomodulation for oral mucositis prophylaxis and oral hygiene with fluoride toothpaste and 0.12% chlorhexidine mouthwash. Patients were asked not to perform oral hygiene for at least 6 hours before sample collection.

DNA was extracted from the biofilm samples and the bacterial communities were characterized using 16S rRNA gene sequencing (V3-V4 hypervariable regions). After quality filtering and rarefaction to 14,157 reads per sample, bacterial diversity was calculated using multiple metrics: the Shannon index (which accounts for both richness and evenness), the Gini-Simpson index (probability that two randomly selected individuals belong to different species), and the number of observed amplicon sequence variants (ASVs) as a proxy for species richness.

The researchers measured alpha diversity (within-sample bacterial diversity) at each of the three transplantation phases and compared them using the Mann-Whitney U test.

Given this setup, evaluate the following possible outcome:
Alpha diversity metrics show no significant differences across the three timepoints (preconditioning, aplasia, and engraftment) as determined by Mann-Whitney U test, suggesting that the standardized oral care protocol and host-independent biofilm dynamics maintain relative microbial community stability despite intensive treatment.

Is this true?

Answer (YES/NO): NO